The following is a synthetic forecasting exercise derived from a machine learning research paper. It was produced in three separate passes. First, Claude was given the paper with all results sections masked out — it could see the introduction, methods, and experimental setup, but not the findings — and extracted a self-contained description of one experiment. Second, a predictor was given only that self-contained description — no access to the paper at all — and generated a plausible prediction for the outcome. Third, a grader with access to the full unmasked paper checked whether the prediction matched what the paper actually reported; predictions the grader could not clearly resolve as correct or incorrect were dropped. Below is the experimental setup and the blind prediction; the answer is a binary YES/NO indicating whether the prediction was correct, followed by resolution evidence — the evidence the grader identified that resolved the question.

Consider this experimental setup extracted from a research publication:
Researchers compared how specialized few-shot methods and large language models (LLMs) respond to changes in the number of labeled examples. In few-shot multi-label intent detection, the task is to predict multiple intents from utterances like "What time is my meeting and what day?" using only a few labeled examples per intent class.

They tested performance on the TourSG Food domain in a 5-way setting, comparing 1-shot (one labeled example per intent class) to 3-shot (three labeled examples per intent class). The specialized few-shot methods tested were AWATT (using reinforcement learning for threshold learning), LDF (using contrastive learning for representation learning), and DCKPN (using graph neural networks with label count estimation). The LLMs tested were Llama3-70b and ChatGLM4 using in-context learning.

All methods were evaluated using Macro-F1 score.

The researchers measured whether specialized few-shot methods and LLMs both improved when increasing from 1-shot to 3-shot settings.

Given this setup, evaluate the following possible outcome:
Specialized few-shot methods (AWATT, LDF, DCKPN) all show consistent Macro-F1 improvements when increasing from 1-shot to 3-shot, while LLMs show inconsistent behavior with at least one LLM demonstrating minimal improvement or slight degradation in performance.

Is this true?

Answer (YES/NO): NO